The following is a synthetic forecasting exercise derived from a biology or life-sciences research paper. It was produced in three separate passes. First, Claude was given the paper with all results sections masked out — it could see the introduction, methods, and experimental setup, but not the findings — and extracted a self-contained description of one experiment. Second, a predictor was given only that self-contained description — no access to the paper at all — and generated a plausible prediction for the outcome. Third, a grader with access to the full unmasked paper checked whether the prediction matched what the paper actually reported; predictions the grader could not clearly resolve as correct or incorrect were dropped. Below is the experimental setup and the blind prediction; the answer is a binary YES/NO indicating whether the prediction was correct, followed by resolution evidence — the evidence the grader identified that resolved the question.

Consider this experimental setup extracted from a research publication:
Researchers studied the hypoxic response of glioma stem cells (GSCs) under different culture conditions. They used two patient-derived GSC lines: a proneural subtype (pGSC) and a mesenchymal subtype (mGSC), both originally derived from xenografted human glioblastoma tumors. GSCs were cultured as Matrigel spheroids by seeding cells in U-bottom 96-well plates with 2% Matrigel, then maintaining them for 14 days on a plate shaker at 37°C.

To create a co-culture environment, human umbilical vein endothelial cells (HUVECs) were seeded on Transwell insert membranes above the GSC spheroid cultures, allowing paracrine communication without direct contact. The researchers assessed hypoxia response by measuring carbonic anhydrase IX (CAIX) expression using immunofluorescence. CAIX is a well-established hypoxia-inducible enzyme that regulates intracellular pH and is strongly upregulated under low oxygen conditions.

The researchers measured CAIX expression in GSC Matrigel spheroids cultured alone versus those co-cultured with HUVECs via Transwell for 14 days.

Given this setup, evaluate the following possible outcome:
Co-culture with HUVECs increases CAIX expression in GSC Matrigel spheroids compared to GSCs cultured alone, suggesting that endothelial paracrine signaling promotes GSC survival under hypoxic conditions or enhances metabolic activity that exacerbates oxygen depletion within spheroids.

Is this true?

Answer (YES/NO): YES